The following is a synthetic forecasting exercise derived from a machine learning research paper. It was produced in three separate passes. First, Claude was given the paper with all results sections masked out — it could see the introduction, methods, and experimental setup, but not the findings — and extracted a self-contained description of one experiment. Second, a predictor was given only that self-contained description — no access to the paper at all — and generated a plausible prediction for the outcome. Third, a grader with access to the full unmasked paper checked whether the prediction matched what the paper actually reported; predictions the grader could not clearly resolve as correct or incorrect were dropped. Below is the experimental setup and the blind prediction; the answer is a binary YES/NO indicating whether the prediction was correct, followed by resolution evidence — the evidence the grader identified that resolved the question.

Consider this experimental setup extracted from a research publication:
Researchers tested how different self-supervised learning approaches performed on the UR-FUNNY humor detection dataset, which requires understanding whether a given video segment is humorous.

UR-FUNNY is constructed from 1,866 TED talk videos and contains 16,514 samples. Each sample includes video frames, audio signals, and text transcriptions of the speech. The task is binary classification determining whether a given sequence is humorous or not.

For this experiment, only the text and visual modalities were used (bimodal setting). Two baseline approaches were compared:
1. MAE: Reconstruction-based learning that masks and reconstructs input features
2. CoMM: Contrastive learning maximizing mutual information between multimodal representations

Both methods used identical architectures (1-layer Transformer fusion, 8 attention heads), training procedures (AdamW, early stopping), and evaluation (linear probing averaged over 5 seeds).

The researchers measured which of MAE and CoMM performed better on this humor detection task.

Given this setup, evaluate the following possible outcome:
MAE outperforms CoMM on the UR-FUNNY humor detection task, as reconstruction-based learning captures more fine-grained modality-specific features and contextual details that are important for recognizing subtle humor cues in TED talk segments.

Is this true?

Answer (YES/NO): NO